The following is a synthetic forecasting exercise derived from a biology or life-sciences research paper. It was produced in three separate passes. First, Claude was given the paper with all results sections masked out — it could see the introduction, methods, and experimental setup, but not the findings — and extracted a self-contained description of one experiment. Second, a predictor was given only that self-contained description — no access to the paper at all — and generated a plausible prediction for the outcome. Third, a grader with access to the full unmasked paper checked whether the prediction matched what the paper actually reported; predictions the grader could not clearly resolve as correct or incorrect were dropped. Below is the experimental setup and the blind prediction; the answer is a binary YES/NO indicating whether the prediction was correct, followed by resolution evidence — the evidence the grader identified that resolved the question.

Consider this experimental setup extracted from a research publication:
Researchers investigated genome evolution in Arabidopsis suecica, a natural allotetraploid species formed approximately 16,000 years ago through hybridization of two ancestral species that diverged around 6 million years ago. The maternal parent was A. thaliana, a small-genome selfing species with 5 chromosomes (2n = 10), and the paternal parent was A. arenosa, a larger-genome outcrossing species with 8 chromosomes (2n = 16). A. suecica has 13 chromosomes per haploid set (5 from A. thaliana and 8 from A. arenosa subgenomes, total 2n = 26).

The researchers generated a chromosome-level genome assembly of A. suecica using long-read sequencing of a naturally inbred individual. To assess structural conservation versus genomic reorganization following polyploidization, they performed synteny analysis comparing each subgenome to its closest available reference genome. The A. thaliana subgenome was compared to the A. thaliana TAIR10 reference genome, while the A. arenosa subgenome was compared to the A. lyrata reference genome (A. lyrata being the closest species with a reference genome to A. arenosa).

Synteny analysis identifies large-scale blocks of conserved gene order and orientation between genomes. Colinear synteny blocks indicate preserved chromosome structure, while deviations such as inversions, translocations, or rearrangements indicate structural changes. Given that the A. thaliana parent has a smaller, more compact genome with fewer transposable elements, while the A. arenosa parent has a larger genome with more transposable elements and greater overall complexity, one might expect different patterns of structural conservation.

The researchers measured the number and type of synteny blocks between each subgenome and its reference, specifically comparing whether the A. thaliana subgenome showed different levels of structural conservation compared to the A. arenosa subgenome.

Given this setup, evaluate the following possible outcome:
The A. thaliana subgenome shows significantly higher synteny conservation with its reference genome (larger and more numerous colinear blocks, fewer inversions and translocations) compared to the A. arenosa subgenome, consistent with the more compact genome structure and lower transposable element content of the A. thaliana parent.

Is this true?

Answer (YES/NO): NO